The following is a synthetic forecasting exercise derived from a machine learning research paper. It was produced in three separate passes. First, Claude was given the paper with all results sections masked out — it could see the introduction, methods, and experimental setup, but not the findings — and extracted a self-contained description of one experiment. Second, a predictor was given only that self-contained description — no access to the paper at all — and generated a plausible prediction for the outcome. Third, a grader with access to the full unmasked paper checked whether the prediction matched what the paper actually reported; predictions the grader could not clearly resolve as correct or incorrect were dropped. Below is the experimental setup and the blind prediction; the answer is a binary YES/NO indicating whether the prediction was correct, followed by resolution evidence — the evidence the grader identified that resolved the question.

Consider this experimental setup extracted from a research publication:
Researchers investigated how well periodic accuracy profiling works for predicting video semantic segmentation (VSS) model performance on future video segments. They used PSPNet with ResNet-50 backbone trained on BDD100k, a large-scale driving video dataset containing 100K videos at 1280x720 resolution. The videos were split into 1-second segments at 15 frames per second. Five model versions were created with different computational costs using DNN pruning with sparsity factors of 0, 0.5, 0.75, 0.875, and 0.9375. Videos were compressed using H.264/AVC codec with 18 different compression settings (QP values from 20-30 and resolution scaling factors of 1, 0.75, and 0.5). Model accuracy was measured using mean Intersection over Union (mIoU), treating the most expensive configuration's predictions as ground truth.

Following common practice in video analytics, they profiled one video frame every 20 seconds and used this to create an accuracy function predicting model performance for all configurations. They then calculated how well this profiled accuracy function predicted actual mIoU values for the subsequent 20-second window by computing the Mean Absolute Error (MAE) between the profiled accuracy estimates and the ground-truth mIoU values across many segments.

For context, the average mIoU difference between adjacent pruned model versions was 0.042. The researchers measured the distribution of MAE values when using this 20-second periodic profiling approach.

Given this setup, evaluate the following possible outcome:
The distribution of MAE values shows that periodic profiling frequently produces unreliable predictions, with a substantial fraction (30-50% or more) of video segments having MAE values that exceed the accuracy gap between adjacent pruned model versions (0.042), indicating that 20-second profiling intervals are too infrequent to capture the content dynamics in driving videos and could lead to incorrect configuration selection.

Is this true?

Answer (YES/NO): YES